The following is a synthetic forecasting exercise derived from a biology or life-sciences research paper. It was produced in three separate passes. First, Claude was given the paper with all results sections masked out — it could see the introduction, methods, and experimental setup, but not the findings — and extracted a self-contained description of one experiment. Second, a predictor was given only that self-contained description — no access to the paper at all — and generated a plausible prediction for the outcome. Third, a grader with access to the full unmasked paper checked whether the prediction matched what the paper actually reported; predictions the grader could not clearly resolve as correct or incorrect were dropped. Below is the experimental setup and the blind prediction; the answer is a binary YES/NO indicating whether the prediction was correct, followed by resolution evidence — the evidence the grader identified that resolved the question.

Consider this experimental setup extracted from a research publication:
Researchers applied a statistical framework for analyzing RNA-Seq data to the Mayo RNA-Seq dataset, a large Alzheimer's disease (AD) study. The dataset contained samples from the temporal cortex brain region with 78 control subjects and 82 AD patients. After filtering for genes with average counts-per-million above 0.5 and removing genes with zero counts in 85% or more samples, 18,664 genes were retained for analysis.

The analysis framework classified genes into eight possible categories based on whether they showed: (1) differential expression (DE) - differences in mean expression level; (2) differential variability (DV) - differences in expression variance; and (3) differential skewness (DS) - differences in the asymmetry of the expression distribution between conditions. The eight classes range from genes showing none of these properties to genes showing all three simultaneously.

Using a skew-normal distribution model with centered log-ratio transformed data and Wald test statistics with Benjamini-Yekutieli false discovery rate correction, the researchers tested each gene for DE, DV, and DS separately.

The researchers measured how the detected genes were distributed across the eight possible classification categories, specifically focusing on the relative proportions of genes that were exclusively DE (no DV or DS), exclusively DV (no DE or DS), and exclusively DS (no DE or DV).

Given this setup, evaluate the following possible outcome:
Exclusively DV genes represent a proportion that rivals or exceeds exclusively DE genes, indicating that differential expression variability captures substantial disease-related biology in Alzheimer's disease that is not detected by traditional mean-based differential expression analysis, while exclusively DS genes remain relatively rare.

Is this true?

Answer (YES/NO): NO